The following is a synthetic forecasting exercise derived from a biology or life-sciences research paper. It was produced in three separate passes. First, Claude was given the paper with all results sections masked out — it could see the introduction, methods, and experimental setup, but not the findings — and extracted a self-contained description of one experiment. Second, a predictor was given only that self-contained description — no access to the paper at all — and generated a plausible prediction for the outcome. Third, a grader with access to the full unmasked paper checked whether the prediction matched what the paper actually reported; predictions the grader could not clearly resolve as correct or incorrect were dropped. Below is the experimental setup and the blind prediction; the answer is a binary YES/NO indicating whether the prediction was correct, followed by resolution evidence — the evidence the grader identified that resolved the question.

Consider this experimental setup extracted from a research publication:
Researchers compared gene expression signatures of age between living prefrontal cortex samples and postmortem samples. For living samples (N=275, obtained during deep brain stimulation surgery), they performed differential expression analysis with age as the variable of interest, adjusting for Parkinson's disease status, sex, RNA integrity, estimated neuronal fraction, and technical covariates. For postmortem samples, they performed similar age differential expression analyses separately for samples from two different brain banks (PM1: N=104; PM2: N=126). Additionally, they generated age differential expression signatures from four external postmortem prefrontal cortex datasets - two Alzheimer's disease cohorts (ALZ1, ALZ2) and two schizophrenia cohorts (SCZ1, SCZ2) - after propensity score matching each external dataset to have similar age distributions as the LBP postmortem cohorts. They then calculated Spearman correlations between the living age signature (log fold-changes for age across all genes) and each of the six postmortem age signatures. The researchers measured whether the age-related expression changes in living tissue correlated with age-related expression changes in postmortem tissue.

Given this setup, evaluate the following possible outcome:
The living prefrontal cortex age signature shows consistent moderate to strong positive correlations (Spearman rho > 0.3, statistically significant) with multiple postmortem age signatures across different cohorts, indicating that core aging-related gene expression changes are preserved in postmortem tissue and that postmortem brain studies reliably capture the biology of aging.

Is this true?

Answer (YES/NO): NO